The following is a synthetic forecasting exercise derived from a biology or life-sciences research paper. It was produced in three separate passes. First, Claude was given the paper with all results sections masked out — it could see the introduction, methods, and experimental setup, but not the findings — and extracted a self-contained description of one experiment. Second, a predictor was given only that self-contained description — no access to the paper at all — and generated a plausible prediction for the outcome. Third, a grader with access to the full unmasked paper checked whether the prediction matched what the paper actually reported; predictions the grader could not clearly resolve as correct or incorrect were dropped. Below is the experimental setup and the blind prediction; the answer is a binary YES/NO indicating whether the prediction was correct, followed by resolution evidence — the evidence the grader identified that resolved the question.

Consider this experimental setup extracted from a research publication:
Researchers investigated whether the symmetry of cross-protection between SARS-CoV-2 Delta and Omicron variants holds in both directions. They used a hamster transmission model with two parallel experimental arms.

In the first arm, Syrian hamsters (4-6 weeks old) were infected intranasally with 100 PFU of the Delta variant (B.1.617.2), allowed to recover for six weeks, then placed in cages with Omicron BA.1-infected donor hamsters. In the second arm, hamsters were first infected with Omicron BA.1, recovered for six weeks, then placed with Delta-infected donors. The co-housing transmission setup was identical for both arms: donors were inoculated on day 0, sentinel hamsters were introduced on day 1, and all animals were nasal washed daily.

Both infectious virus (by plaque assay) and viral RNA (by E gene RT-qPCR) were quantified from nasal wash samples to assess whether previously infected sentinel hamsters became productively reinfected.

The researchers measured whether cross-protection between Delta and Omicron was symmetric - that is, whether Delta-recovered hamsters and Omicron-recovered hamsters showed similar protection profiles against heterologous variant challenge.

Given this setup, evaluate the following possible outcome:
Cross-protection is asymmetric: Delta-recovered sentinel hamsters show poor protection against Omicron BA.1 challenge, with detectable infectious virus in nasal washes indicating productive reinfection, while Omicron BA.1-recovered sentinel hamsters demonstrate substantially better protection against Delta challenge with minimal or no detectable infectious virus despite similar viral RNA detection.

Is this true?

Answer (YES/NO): NO